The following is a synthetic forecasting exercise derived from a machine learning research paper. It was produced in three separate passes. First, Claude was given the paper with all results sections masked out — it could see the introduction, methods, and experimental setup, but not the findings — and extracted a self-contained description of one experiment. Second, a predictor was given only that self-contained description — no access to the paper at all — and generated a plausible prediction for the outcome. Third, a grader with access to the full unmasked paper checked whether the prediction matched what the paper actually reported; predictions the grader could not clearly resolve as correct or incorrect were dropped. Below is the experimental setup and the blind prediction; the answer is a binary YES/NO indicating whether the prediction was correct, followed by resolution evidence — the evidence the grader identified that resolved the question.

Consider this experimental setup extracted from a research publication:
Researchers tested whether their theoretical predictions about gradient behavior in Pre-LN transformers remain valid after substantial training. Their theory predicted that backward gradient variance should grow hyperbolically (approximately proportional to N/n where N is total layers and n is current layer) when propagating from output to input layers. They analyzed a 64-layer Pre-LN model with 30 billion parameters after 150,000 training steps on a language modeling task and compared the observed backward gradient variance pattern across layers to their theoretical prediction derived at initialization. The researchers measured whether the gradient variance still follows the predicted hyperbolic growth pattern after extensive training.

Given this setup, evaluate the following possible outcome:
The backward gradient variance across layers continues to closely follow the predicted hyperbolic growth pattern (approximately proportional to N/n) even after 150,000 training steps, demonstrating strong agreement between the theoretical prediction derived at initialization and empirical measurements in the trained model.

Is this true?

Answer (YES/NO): YES